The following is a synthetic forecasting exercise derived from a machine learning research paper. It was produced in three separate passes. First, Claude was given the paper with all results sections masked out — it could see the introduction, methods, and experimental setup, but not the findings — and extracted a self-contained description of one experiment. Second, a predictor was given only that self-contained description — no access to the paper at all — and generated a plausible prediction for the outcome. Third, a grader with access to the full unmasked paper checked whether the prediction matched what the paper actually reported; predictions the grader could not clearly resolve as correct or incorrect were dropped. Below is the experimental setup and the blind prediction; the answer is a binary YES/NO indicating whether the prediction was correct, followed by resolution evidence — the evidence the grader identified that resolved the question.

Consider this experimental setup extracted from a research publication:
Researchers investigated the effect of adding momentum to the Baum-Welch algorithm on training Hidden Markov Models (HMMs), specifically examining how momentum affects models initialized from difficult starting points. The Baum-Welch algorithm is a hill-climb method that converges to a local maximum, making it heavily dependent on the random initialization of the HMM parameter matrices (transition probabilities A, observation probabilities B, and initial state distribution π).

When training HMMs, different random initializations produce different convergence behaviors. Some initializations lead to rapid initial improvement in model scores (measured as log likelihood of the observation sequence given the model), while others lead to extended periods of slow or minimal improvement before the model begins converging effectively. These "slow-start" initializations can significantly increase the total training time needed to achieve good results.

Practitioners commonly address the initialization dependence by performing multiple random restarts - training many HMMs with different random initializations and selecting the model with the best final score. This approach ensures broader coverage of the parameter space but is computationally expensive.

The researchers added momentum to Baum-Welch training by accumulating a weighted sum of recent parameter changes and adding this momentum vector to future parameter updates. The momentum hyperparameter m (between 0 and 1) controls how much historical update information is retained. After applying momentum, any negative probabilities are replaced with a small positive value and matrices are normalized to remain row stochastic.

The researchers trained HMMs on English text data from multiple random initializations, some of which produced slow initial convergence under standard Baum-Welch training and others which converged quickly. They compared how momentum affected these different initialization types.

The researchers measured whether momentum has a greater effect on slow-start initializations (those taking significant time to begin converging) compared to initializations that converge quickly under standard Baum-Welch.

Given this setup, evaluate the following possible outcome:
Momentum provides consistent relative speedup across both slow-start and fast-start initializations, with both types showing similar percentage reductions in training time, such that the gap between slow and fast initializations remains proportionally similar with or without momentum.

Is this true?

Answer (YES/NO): NO